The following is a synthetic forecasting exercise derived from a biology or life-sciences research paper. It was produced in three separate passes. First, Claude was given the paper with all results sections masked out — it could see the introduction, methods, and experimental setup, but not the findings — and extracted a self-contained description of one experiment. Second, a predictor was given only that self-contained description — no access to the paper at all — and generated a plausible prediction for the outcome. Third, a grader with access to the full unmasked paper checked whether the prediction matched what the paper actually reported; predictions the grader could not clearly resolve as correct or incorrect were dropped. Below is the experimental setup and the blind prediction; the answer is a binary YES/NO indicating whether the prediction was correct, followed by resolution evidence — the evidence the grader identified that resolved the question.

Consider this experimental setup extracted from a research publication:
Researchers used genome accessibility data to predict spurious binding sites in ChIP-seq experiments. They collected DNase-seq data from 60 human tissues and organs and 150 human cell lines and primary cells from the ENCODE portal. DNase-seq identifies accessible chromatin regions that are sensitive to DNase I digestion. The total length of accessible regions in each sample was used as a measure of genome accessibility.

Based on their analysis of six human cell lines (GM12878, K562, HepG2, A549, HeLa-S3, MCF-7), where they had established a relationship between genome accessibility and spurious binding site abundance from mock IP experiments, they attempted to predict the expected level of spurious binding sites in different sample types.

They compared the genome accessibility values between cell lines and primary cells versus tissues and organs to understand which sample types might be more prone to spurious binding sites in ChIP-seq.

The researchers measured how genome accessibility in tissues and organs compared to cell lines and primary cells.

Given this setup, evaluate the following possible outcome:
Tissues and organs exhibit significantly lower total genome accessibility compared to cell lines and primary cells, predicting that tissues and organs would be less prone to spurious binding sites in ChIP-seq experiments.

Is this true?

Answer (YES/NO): NO